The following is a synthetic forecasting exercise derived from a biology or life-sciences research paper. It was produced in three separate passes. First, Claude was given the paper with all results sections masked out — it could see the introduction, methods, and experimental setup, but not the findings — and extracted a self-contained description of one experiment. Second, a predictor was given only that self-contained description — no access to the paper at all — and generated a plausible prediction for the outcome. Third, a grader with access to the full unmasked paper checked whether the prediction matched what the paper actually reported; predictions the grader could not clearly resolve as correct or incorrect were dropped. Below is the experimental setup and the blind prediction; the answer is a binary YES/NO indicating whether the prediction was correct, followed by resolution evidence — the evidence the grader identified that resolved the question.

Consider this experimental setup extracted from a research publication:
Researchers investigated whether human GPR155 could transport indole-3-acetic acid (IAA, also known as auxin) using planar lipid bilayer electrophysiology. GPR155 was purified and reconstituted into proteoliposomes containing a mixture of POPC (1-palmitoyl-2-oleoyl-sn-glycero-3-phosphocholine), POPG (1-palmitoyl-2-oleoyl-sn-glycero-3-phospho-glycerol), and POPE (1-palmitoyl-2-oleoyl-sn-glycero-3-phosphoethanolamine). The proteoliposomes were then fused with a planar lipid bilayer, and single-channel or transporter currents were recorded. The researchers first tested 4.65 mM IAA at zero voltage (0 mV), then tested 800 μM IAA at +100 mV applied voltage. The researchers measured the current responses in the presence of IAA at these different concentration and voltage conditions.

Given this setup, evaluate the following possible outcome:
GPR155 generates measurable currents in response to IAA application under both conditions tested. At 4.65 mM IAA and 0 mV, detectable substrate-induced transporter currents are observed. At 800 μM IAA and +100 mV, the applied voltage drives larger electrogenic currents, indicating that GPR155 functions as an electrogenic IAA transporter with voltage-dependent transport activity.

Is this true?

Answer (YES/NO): YES